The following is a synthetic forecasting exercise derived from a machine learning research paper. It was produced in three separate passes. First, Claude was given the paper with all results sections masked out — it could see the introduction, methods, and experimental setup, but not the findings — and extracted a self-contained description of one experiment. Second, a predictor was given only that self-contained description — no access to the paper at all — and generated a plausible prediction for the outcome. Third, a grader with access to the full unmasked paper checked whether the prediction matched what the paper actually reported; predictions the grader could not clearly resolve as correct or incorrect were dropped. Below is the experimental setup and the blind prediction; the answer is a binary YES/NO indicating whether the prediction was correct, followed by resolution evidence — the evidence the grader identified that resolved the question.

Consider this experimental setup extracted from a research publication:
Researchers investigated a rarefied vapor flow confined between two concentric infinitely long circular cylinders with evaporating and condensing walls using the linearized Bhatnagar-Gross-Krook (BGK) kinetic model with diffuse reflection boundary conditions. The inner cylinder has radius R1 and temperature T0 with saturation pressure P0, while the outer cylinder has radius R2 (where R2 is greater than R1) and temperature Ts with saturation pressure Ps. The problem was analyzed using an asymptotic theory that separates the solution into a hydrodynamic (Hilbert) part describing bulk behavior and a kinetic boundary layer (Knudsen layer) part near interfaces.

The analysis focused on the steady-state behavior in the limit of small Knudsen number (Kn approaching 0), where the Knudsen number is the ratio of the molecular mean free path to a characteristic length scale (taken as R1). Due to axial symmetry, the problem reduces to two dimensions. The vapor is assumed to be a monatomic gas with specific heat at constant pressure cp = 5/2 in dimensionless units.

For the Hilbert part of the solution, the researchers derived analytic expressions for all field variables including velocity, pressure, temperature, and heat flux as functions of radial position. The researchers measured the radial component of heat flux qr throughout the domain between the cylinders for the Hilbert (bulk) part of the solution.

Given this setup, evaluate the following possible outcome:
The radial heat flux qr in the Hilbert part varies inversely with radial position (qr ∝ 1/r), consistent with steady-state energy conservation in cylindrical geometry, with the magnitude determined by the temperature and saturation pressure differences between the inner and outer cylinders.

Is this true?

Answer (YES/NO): NO